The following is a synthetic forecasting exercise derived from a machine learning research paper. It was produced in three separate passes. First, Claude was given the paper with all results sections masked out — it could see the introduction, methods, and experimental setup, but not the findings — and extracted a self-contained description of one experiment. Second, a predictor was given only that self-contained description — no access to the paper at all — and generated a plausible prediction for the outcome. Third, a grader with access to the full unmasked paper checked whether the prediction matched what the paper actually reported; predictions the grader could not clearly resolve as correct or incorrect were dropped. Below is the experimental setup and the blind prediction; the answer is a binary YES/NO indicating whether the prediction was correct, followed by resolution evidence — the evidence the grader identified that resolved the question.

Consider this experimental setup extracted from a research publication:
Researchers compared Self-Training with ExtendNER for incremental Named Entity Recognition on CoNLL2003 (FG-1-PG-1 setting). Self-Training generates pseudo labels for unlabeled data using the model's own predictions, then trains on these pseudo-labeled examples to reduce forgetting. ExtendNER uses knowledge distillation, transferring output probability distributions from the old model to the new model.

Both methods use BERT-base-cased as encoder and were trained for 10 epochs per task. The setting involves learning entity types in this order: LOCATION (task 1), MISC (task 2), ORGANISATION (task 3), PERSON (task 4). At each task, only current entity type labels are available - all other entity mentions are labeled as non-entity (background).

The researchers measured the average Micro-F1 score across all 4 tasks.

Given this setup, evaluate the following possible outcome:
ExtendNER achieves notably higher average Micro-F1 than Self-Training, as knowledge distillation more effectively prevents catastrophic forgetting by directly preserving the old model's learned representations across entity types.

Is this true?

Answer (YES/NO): NO